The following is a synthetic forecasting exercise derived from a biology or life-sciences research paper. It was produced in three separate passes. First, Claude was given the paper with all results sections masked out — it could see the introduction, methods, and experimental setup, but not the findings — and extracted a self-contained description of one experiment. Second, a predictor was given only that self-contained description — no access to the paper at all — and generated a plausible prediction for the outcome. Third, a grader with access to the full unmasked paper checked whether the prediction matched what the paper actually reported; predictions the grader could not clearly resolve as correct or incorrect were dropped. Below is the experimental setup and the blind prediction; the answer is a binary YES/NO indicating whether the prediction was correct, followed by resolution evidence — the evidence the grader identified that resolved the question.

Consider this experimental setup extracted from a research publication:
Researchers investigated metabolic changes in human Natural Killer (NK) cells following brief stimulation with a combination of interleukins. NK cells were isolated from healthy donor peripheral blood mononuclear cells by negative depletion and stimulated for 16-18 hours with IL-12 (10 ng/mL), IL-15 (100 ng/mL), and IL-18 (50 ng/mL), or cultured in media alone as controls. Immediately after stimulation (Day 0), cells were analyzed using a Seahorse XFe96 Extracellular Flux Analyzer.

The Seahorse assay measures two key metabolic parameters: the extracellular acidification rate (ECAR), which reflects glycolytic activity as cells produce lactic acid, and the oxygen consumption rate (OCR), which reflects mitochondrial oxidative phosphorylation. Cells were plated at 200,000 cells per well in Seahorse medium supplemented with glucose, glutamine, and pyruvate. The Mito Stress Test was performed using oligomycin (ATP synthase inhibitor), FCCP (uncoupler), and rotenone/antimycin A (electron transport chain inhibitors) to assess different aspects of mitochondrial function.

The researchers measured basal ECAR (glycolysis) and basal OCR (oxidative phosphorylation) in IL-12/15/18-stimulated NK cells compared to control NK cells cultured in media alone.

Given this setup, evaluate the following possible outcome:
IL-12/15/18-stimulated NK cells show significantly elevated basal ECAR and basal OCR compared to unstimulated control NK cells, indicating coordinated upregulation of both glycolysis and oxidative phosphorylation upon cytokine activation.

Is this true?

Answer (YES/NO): NO